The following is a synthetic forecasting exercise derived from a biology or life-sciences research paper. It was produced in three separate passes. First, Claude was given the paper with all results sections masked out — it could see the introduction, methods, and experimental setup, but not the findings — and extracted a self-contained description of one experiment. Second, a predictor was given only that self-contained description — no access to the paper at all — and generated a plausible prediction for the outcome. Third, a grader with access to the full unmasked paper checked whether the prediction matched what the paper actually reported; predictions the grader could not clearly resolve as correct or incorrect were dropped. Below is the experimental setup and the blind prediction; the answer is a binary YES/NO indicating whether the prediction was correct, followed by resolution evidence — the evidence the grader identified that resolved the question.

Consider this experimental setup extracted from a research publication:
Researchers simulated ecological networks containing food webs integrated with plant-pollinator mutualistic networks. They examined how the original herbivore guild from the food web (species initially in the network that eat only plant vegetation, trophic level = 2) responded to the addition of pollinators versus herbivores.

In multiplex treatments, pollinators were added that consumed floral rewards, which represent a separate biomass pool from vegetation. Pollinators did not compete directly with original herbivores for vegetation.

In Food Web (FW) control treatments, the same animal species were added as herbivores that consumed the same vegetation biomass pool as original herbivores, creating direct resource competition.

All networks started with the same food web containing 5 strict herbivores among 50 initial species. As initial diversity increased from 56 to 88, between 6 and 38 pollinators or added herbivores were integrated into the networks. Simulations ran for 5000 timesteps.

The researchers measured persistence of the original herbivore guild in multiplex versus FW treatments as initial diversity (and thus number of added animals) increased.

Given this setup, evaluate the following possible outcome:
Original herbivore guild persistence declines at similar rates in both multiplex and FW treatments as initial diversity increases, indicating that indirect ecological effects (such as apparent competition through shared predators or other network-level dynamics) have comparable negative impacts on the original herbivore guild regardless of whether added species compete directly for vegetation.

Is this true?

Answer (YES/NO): NO